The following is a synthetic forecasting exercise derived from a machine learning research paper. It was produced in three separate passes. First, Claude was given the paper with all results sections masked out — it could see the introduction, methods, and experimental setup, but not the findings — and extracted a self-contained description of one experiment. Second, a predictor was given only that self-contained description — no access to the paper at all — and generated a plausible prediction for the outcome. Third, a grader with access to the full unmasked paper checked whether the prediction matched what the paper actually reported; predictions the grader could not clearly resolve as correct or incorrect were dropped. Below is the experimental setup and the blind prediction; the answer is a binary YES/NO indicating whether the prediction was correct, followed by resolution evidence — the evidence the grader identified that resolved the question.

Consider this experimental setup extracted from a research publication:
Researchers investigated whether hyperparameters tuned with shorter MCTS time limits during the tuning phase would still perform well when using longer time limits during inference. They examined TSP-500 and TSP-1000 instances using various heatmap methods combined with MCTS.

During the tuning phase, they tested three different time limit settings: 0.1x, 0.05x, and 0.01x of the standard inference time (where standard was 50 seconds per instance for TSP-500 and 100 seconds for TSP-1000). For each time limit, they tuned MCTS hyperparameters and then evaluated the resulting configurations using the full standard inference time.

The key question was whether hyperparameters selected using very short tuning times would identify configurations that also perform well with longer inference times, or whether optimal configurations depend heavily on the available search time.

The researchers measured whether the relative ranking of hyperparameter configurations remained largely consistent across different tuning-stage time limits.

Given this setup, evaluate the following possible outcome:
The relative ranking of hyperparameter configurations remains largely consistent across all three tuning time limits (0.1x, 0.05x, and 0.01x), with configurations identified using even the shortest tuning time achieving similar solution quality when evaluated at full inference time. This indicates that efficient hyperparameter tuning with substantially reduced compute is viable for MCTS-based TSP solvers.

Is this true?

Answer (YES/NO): YES